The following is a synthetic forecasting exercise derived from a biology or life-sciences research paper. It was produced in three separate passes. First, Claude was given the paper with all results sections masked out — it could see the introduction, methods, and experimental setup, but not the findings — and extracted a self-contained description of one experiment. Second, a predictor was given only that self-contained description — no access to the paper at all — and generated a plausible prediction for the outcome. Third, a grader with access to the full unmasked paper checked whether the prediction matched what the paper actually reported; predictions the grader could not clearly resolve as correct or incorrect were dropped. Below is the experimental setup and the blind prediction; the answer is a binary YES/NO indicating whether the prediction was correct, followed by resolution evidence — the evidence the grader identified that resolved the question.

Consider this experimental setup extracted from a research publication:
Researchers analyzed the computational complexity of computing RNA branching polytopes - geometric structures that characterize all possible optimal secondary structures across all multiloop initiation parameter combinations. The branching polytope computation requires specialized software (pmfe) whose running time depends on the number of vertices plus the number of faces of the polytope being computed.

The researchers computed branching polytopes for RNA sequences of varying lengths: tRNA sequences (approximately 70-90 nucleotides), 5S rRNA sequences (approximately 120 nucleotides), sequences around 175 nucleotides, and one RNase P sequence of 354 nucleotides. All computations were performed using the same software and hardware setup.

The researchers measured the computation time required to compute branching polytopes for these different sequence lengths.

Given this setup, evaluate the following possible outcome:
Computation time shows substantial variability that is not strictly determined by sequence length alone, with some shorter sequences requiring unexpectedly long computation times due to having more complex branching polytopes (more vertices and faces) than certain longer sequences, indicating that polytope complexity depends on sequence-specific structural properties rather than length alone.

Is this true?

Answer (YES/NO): NO